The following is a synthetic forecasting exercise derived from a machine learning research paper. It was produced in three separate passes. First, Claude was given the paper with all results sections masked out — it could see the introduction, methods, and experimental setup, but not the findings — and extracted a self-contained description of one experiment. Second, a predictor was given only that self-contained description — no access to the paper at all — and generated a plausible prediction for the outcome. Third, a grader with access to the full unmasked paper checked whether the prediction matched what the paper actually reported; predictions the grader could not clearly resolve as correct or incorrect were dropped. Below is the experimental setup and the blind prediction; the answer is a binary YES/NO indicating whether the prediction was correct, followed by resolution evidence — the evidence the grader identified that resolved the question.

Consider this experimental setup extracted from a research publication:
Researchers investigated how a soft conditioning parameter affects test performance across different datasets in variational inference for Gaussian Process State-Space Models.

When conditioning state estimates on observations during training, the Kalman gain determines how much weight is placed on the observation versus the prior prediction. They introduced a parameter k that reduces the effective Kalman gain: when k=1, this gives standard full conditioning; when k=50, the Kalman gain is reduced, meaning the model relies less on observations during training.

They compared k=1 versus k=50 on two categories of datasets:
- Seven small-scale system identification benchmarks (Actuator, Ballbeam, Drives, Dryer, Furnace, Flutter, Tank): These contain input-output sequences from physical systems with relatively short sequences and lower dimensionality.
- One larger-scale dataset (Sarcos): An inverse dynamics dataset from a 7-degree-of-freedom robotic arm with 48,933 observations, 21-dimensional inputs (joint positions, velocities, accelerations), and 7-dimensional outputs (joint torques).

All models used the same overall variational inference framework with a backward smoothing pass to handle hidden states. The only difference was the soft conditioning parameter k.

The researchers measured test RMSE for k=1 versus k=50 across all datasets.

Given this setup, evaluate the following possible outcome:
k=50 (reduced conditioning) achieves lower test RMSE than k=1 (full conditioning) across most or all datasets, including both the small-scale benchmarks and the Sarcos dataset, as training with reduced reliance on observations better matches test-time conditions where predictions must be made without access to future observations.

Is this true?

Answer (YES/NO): NO